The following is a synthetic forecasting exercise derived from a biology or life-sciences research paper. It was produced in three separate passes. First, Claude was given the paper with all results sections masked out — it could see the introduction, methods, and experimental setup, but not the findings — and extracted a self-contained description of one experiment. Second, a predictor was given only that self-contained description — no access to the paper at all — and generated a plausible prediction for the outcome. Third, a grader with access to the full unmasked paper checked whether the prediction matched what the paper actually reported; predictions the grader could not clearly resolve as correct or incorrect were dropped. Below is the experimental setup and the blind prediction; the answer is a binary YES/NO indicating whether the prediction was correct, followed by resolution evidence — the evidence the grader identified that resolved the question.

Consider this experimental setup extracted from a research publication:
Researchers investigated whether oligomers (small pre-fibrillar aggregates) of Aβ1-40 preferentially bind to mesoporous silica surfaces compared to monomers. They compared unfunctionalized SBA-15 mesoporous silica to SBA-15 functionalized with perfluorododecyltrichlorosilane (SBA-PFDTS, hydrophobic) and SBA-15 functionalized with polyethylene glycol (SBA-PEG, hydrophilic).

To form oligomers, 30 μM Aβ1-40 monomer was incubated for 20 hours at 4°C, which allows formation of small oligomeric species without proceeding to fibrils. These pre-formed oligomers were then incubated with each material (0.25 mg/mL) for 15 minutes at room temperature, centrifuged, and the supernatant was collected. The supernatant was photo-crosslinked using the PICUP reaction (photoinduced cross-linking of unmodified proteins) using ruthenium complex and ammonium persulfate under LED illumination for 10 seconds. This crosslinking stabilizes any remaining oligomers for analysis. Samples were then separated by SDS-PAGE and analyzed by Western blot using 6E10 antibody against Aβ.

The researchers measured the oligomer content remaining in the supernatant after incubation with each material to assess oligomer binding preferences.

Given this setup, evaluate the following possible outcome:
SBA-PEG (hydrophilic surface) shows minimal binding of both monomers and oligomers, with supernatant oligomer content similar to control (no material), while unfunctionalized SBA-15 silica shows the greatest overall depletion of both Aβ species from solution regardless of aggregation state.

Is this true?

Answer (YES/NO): NO